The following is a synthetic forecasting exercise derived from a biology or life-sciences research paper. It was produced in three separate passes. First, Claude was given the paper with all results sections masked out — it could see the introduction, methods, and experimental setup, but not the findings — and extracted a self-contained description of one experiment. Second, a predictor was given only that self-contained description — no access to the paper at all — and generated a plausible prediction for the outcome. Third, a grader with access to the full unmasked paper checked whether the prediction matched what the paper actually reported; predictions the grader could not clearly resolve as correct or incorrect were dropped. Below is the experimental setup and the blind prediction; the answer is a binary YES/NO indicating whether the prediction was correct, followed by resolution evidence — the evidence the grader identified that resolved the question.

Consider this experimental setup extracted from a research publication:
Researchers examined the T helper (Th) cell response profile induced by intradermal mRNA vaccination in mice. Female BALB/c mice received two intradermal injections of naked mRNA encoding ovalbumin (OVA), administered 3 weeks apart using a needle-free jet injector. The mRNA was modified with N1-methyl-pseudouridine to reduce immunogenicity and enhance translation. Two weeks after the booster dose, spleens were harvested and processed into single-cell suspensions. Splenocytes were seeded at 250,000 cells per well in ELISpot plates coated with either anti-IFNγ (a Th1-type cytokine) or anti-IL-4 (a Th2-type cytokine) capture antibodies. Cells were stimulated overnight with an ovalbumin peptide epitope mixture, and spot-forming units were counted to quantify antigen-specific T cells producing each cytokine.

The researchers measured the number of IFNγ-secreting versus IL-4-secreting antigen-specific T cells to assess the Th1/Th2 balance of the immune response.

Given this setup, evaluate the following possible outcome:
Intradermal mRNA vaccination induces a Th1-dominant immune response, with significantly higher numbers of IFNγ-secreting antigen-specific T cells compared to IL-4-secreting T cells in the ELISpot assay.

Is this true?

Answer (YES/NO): YES